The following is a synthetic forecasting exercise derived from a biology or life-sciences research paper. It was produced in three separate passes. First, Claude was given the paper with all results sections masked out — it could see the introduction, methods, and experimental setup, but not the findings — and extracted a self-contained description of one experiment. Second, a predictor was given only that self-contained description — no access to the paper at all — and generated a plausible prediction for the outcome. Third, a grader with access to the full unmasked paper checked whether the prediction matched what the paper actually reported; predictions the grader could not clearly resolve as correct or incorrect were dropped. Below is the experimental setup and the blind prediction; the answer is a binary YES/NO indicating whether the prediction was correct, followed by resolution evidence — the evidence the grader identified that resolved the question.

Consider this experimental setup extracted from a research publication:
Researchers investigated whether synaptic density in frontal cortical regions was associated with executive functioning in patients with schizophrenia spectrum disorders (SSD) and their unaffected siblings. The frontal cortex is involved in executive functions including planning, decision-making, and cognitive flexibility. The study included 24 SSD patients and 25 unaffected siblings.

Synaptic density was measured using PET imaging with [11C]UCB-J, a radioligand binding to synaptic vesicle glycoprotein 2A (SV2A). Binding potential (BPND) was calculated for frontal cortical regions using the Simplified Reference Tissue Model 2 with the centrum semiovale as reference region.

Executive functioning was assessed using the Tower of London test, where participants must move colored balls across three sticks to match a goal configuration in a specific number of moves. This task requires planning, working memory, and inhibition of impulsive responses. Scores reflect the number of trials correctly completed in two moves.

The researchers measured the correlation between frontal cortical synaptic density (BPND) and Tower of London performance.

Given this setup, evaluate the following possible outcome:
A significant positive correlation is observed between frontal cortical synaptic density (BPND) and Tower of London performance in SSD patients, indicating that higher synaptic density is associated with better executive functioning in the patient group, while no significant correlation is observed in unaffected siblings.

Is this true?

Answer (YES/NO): NO